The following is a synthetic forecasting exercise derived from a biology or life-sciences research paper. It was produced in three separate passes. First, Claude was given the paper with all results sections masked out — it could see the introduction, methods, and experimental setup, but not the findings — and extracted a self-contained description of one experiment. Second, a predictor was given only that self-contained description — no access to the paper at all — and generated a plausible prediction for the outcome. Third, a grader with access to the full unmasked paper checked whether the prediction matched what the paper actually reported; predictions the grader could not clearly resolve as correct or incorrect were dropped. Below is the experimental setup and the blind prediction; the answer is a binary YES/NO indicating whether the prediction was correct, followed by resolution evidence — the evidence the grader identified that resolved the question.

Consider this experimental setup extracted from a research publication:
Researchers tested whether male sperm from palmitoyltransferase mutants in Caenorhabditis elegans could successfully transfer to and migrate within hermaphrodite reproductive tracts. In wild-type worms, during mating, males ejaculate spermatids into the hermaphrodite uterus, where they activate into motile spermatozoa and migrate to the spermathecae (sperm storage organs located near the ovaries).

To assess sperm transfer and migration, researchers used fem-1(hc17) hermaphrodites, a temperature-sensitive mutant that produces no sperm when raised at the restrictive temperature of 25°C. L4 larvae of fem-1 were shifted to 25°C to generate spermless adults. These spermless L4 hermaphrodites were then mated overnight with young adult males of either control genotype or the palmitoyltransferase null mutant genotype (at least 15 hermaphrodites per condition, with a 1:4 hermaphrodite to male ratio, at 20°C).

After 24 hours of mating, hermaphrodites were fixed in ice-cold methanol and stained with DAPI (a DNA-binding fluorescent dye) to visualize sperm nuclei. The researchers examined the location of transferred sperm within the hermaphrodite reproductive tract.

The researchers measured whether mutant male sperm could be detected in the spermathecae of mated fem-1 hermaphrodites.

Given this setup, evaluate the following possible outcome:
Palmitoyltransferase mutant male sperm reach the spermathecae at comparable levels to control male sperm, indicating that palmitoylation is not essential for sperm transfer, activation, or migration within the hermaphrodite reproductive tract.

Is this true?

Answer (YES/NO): NO